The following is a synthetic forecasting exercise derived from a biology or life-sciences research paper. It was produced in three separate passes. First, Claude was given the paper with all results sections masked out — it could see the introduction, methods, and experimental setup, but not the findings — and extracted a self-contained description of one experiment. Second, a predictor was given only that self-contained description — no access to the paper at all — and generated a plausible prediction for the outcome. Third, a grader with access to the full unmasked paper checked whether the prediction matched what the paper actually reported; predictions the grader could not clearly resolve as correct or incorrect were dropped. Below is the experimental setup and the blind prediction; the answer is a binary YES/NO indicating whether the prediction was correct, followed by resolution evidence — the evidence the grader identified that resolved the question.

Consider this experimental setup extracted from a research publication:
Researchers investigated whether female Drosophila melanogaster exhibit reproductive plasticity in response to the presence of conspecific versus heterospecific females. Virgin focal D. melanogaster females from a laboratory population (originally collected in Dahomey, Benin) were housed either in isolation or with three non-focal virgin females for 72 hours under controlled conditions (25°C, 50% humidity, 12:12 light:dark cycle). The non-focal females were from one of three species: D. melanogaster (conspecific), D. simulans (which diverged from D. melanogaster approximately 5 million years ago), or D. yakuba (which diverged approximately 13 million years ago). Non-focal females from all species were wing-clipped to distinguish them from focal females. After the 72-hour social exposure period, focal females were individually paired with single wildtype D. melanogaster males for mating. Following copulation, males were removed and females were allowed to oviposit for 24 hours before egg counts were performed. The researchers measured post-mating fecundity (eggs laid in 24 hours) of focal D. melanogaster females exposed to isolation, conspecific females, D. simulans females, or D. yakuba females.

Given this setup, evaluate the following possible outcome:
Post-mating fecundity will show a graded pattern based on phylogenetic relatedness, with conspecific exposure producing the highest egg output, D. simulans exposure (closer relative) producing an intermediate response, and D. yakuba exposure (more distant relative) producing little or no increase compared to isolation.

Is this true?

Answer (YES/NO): NO